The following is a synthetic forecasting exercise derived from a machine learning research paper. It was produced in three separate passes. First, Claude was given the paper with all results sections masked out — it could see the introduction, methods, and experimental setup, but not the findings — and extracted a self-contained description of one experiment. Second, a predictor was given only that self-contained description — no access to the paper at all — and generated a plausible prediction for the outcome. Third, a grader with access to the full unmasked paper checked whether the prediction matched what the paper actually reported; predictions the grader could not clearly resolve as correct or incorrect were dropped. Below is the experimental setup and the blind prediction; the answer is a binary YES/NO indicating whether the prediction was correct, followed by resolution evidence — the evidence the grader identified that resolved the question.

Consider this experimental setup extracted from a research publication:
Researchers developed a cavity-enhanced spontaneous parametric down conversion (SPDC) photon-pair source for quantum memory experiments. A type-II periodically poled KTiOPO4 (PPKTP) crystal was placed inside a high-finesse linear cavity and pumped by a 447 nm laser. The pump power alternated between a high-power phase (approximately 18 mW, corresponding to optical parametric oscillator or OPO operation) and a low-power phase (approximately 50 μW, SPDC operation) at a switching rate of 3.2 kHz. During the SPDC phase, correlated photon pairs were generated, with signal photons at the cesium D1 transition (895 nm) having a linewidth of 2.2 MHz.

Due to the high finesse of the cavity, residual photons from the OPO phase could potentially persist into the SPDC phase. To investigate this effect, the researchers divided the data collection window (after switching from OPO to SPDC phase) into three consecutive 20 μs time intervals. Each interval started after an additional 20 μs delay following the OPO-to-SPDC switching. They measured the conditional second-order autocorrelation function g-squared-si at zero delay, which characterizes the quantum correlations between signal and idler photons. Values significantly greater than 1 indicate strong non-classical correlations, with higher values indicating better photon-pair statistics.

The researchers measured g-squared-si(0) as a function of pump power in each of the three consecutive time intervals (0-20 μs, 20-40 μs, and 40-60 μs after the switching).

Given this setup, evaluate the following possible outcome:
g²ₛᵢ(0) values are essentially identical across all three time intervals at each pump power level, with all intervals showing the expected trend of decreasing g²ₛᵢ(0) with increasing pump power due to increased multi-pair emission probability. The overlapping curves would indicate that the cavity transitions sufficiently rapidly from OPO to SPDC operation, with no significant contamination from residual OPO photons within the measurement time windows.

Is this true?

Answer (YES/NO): NO